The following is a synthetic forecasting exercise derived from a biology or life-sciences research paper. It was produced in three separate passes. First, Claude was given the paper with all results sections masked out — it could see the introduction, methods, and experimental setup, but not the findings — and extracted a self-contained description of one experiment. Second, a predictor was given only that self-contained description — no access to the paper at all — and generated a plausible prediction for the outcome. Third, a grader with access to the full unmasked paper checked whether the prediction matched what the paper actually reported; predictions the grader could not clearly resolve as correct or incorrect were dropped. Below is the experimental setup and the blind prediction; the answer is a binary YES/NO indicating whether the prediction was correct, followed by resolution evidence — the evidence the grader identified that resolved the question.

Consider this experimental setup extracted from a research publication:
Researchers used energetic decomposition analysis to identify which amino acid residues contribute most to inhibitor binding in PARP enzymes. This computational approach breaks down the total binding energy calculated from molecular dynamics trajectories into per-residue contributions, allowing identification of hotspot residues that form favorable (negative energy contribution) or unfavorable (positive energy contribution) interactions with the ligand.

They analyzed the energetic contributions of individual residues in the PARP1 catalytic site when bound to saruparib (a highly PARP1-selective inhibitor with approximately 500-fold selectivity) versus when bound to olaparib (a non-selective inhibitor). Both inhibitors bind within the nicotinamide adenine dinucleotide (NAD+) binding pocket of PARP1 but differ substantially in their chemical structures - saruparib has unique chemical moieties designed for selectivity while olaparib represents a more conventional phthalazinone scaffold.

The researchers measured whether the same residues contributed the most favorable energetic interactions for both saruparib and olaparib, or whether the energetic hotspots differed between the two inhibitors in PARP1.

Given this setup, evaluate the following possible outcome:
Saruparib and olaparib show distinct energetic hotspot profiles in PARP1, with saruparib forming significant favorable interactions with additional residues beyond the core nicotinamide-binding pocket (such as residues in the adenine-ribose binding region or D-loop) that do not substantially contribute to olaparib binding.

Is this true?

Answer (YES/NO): NO